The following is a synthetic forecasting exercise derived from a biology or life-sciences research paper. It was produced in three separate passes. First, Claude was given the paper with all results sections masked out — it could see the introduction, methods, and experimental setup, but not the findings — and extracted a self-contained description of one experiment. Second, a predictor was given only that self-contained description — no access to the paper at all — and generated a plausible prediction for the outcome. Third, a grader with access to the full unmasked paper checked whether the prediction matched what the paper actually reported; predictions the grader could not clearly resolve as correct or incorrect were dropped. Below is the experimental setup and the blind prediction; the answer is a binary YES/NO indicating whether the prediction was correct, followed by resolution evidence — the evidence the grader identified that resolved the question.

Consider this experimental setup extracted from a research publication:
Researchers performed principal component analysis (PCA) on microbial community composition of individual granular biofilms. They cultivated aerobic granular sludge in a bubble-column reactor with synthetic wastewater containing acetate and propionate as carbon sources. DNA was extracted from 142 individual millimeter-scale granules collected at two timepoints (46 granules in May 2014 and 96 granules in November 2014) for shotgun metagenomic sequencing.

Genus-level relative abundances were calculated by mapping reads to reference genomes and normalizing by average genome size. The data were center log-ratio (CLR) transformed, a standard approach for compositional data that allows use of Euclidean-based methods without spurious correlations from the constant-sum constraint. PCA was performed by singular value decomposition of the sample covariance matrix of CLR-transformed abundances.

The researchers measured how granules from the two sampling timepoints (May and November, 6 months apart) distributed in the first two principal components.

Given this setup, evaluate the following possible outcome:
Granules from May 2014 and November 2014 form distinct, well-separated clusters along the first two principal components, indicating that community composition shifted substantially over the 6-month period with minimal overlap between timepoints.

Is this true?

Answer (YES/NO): NO